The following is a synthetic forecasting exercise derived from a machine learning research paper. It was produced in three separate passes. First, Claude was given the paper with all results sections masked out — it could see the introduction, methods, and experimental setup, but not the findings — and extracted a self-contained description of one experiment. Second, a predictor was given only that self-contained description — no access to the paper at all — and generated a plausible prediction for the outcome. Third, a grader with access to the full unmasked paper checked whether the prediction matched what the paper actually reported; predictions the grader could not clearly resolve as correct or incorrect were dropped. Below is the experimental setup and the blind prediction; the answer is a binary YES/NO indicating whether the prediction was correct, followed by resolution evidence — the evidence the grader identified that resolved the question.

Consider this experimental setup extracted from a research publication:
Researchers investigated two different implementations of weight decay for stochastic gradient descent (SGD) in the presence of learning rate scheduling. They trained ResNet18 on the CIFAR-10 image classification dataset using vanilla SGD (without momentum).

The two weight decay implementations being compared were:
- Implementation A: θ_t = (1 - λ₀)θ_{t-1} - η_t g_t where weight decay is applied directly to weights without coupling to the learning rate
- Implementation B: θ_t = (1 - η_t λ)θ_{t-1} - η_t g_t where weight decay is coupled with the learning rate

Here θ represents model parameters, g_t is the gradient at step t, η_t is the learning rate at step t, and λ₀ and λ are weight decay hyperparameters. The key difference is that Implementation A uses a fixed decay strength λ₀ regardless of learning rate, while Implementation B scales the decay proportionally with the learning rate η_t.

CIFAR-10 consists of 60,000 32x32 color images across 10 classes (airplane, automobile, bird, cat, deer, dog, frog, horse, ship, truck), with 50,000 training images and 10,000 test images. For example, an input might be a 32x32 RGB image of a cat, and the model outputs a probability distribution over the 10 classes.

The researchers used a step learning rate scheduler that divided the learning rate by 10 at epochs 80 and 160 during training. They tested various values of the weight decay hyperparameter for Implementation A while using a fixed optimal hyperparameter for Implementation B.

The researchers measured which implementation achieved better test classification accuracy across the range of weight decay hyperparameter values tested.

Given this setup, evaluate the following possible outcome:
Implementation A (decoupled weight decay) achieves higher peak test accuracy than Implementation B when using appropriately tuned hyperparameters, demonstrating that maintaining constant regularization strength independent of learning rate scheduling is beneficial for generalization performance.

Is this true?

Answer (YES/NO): NO